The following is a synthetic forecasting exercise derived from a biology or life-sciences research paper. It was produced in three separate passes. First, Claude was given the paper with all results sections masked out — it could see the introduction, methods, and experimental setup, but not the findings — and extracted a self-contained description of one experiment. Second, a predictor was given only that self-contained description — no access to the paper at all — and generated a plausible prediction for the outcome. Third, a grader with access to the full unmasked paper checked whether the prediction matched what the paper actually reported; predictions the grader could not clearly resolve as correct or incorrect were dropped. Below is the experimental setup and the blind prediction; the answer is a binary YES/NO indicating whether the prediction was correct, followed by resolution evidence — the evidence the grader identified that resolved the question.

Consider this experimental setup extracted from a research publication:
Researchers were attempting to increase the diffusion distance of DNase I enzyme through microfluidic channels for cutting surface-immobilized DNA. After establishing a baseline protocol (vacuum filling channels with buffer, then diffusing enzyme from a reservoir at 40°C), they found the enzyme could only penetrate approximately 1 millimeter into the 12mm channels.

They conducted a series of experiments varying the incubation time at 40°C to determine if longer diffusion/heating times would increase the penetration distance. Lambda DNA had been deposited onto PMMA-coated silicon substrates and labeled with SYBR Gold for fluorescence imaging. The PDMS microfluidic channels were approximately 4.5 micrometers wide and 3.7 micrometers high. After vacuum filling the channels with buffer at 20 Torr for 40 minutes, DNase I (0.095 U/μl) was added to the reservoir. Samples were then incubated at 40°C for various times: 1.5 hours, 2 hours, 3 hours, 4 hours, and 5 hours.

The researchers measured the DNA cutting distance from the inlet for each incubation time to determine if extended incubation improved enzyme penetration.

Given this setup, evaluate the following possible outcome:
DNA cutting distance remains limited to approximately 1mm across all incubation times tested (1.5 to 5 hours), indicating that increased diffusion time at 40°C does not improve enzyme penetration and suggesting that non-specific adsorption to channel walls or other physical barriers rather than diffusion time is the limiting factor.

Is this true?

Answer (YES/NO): YES